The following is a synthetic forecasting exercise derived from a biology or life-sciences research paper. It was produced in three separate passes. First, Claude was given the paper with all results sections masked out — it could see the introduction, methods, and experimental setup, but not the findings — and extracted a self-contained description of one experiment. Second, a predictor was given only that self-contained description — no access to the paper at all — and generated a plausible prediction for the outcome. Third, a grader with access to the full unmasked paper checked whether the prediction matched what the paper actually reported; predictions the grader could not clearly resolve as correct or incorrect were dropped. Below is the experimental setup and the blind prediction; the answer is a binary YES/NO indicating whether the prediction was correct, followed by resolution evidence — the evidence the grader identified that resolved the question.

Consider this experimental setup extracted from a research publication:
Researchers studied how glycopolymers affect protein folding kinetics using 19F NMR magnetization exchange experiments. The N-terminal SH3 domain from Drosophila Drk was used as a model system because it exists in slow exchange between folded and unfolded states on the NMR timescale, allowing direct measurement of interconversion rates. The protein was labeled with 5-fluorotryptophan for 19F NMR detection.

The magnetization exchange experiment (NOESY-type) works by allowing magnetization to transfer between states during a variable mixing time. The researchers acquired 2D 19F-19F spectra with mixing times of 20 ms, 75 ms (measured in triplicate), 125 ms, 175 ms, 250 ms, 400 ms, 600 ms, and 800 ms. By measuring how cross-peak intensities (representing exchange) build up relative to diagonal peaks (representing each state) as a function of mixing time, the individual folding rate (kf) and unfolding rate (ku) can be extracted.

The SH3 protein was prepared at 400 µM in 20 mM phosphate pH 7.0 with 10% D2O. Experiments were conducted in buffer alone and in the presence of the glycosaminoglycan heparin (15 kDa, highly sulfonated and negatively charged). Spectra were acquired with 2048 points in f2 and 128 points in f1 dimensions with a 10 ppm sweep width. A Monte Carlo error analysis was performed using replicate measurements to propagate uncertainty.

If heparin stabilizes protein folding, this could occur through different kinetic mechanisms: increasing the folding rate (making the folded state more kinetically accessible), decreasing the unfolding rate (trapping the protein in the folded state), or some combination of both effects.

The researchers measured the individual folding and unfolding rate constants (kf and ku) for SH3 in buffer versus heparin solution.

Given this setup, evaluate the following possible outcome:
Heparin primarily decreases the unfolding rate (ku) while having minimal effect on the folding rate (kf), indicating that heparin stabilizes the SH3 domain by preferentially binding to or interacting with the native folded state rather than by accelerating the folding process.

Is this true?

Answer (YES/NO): NO